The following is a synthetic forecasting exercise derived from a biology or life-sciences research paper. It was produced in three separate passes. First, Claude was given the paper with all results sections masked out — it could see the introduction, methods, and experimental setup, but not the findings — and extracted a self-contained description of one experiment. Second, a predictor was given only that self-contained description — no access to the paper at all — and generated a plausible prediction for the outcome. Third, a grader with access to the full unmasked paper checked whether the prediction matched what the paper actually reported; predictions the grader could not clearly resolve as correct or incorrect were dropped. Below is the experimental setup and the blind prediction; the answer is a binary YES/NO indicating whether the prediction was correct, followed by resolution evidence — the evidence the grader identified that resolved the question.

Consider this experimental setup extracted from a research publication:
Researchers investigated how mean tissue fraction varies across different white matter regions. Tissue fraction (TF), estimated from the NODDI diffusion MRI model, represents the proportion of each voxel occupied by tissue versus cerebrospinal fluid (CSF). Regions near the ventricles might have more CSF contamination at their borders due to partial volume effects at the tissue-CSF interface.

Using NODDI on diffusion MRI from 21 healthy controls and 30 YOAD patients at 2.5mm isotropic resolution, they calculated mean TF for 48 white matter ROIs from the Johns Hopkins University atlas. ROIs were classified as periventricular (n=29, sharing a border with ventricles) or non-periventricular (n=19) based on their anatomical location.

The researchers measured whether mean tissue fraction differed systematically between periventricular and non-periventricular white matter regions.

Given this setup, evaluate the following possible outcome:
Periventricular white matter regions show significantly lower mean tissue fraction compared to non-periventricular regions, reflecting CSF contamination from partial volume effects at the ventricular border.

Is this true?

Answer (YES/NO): NO